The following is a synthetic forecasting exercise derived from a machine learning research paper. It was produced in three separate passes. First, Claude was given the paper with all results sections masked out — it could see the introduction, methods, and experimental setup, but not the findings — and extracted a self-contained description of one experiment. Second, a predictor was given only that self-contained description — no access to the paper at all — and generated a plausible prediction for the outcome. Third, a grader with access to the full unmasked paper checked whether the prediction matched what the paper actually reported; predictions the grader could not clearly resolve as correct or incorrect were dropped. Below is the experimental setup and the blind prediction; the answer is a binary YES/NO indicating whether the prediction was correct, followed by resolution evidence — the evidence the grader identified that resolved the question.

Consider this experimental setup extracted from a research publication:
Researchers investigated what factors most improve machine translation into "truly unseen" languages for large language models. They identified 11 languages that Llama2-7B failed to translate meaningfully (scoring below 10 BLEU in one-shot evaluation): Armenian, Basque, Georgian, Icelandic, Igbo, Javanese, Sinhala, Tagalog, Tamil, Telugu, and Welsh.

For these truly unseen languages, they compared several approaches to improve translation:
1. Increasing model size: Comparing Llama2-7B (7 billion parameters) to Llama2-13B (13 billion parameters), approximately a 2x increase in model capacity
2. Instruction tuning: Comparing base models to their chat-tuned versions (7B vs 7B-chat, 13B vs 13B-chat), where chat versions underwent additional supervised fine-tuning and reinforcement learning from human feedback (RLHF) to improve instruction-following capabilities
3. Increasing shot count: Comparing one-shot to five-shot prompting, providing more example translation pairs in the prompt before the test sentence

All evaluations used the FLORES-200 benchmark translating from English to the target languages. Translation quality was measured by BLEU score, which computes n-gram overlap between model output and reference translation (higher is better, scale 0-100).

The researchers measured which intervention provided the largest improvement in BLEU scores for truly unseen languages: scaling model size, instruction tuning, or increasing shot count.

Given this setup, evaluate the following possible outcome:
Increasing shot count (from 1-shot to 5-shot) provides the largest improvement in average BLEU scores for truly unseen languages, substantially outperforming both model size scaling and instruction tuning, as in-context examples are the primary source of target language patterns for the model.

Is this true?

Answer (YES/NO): NO